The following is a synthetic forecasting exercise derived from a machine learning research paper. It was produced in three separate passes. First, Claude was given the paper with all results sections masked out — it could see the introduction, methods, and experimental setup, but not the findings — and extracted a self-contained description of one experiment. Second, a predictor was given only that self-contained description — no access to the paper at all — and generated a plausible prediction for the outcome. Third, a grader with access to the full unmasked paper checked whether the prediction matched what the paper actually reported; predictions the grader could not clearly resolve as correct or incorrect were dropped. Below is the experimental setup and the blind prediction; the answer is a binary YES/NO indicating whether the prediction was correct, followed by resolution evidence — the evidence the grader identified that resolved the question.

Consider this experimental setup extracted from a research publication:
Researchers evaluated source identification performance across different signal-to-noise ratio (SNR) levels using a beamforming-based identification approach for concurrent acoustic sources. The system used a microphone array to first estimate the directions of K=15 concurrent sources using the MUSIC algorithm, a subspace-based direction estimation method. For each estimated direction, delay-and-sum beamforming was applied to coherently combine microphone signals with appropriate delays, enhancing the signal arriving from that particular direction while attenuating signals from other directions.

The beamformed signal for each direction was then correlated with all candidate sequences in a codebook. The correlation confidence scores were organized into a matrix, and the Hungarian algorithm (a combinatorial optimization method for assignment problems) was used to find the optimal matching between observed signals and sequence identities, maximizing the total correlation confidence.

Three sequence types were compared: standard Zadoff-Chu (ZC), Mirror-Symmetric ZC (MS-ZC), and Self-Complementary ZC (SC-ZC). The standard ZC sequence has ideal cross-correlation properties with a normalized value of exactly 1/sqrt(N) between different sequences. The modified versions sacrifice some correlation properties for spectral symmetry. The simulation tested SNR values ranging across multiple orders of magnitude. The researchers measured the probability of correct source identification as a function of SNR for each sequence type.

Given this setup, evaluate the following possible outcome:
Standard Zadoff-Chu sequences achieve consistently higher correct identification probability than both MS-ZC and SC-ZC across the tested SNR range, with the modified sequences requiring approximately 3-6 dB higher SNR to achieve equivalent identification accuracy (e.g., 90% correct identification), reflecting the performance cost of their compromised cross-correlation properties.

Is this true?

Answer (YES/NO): NO